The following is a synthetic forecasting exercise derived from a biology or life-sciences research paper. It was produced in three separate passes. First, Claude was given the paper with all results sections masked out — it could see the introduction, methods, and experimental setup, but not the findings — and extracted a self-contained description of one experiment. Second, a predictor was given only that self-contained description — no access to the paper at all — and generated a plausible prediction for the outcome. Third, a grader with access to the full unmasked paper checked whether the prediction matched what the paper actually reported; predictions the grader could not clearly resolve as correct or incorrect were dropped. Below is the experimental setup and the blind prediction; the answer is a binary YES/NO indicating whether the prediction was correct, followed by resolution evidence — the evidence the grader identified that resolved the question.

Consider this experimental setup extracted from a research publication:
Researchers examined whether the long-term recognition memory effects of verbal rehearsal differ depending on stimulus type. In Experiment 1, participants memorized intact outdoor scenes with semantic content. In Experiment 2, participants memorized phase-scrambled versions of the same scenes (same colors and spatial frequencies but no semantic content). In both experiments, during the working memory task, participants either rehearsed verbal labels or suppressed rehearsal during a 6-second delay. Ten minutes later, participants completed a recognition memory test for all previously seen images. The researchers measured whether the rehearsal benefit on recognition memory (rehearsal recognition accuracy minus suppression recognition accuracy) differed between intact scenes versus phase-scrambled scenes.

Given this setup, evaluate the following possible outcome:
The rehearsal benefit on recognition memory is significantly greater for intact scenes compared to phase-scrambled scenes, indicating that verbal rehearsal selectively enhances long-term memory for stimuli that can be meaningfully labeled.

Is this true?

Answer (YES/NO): NO